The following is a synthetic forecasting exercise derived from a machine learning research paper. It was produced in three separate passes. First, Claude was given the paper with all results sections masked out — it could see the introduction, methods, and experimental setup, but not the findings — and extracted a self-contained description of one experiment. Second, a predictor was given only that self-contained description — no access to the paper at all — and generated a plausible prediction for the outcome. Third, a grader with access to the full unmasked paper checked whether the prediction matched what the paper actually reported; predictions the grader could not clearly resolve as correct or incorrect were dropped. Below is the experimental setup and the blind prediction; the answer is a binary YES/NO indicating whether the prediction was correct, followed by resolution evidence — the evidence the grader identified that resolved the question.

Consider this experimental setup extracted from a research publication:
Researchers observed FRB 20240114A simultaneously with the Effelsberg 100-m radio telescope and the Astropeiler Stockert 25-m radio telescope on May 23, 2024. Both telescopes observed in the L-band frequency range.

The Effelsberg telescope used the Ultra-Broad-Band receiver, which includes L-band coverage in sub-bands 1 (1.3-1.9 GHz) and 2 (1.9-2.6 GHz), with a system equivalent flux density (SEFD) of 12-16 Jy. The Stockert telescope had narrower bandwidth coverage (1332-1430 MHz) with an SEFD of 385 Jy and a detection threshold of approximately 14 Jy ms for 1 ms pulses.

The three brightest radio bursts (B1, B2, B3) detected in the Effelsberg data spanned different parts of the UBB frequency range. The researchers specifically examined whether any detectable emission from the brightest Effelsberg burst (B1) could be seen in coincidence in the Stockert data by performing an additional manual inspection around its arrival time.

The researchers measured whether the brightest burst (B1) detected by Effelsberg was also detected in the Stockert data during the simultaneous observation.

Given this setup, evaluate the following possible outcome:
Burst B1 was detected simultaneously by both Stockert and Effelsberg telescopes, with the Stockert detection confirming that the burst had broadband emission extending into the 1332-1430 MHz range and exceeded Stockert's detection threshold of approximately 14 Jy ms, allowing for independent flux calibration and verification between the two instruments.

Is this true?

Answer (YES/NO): NO